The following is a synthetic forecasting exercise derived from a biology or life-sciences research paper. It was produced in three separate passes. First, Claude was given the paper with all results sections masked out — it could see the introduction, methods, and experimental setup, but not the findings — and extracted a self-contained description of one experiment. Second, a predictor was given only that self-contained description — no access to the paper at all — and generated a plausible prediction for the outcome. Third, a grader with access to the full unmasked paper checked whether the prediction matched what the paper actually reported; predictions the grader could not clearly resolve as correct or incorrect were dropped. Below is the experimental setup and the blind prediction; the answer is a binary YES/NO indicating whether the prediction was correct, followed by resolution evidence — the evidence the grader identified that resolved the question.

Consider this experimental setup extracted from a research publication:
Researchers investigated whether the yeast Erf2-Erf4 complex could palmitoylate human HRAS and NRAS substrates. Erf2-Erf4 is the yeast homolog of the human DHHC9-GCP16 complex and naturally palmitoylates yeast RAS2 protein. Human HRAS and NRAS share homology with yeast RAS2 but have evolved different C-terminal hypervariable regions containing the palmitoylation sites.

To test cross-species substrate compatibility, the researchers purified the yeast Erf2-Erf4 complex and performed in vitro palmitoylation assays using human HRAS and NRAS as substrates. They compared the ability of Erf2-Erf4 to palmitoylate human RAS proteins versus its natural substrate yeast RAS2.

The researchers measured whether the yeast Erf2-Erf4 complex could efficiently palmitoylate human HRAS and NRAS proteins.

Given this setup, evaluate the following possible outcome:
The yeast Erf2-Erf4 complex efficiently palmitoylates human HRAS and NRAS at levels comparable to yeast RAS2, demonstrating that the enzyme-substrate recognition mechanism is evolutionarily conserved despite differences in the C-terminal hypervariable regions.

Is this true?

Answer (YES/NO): NO